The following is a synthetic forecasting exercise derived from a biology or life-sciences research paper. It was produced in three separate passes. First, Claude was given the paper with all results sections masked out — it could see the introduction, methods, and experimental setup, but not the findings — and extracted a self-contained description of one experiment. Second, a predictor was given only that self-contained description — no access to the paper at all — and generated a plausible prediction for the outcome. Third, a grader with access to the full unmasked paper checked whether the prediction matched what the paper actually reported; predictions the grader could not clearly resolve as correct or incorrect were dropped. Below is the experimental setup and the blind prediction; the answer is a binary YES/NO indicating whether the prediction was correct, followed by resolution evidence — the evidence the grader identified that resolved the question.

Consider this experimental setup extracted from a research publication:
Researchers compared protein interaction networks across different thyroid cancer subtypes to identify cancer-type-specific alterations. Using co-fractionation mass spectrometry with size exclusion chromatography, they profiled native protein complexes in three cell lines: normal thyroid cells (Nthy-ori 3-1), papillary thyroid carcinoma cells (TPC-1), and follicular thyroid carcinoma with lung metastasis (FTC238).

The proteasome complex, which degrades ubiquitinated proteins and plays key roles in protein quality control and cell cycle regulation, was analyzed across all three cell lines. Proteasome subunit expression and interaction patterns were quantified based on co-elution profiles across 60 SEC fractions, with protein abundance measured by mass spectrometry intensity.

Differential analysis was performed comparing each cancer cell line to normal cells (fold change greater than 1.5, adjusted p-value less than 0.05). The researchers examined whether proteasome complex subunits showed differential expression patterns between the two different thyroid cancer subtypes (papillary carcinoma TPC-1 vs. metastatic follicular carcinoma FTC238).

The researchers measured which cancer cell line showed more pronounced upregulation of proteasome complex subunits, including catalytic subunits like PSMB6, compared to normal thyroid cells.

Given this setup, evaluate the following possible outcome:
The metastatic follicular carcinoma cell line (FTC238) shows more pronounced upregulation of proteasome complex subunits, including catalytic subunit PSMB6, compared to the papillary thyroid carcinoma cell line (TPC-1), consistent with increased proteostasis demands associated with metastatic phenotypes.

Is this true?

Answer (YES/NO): YES